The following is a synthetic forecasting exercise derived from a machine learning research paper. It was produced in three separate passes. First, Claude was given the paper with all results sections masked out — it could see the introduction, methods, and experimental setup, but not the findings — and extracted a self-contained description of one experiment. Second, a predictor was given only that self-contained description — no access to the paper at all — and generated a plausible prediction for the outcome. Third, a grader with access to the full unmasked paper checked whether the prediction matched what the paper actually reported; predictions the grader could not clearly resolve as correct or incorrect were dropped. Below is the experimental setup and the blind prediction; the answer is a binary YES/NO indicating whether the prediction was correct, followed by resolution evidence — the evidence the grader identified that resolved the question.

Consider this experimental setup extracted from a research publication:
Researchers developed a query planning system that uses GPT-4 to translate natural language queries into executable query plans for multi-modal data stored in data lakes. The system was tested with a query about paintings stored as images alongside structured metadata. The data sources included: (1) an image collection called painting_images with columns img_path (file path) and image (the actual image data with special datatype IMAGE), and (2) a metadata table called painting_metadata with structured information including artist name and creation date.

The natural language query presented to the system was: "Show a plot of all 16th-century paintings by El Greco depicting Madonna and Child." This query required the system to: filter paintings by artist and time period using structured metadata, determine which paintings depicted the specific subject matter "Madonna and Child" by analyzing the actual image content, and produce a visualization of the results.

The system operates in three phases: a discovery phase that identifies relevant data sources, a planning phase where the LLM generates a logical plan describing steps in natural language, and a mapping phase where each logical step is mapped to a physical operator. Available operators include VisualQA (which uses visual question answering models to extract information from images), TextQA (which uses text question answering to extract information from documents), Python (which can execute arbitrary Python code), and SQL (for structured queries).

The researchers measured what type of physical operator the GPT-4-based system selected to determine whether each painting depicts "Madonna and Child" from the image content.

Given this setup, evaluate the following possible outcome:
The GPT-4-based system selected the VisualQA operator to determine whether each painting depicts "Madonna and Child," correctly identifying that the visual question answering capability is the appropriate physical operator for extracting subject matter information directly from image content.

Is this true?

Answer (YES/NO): YES